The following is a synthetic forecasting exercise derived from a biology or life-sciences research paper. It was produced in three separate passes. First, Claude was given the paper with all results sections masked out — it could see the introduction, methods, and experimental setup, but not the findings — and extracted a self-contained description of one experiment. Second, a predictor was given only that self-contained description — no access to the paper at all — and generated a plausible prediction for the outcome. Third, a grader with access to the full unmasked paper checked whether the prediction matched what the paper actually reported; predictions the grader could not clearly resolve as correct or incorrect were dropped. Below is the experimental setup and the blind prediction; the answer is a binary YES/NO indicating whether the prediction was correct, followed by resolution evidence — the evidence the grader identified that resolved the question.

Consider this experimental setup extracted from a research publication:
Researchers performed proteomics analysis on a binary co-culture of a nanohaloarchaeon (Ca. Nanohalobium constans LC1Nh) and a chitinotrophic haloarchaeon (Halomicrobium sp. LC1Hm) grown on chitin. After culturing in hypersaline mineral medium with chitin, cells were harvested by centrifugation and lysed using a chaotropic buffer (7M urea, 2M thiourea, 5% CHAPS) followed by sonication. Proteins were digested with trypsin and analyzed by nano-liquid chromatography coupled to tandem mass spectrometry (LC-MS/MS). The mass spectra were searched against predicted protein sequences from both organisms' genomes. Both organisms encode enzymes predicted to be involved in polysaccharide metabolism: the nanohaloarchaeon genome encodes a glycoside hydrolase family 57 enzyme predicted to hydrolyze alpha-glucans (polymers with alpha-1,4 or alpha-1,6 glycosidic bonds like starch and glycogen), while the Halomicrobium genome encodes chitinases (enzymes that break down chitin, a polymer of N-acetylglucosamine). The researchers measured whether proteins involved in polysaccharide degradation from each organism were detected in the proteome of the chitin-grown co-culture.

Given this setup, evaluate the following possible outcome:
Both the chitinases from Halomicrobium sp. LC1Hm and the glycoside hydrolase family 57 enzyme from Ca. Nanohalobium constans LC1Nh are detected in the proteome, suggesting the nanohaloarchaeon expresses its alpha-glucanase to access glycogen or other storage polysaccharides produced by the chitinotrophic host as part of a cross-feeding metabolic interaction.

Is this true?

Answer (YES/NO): YES